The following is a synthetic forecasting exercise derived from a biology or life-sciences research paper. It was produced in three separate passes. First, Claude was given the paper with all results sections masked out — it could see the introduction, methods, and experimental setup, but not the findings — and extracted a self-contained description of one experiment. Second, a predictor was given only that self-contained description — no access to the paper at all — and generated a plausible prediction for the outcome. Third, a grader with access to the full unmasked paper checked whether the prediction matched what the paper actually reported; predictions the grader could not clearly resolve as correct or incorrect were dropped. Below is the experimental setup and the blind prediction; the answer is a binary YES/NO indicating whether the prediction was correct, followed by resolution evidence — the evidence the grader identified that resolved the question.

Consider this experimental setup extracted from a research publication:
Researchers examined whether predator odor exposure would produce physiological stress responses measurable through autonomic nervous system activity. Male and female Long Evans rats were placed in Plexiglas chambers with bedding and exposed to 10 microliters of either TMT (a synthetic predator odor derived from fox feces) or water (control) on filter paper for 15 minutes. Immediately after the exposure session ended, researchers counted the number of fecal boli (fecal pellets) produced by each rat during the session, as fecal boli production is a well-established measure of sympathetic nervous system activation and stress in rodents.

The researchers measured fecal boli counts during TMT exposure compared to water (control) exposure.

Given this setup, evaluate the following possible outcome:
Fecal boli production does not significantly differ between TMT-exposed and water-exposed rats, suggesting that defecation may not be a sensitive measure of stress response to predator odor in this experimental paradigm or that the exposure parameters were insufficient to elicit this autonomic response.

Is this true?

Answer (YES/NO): NO